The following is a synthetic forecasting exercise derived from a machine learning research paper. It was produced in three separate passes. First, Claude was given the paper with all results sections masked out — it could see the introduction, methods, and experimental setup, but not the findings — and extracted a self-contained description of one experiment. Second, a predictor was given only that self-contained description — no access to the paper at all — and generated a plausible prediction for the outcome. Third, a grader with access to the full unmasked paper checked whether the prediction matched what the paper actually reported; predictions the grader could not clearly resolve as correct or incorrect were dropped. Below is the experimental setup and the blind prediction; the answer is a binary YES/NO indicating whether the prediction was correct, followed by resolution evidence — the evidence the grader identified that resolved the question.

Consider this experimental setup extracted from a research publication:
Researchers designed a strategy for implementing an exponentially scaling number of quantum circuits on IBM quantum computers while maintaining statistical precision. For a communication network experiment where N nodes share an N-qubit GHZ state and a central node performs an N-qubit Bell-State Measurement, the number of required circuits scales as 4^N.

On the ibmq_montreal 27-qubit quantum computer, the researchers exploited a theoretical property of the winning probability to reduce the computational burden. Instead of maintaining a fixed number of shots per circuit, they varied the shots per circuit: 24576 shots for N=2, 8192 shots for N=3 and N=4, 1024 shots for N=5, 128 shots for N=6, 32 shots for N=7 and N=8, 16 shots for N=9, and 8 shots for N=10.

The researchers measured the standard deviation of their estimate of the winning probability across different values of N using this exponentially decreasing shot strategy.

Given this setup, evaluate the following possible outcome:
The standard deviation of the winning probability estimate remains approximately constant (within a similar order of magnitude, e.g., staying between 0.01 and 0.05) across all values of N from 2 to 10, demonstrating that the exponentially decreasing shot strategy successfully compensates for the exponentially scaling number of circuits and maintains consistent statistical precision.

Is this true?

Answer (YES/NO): NO